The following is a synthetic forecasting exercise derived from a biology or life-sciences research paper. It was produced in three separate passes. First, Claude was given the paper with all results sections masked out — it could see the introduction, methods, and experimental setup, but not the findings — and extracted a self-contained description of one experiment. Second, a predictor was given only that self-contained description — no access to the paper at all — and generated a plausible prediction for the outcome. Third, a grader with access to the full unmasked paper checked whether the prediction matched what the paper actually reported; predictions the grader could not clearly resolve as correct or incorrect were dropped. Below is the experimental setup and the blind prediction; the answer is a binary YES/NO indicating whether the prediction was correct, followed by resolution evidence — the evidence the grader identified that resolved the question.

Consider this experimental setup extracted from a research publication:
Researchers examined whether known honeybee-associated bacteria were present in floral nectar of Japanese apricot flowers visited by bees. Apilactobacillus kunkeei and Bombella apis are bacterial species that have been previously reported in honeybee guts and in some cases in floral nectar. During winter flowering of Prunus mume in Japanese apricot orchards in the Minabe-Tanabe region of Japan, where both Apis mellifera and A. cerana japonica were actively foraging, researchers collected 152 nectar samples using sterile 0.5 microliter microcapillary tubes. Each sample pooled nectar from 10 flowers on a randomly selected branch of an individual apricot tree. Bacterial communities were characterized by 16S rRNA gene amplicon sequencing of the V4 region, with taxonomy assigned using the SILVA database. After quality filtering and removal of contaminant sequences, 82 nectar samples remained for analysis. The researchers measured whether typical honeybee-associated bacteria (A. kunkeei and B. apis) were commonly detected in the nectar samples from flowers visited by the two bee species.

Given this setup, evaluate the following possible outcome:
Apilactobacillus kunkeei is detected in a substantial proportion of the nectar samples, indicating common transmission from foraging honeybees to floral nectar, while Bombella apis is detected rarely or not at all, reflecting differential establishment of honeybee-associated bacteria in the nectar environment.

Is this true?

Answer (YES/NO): NO